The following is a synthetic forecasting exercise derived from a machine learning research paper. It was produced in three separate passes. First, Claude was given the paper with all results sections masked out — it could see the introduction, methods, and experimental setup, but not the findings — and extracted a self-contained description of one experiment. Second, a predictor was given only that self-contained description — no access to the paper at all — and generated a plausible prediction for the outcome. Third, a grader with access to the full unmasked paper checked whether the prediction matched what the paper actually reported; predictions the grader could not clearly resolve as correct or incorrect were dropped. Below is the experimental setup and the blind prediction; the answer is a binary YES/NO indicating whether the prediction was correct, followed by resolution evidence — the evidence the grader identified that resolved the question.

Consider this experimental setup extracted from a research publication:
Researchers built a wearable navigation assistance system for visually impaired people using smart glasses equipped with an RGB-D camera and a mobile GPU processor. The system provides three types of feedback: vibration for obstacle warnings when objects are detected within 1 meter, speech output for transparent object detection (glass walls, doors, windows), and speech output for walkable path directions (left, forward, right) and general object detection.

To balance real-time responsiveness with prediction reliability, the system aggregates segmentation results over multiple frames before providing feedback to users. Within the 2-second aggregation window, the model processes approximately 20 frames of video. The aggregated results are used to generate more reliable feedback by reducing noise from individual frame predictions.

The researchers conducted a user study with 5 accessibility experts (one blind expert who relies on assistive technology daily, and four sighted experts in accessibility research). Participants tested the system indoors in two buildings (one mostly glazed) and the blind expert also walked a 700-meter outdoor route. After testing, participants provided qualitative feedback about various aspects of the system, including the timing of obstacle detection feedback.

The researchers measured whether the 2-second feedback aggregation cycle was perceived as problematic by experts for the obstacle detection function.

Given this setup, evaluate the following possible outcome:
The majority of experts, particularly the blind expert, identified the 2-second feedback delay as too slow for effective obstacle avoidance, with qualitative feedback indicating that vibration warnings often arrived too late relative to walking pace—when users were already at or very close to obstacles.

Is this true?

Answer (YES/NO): NO